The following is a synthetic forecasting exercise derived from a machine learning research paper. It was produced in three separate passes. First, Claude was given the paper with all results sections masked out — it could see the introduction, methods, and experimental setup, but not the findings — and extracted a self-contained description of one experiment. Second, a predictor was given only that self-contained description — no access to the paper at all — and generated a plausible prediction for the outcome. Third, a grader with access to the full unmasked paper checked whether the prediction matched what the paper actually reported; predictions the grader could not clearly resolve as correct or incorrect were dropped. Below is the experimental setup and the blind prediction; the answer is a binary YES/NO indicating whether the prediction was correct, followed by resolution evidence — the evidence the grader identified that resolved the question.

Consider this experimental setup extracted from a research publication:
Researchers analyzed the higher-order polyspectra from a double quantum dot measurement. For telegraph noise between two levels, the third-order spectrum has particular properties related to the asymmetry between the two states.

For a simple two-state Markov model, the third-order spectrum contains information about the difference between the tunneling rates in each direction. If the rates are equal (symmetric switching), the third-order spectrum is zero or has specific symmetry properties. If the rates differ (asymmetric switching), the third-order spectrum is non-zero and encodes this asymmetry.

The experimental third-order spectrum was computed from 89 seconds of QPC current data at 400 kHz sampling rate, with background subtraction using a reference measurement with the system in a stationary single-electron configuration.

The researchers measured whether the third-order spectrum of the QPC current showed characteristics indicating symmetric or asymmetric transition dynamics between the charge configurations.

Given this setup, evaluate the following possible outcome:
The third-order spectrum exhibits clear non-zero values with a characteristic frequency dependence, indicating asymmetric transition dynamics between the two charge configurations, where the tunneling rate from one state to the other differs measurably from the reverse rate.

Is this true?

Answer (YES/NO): YES